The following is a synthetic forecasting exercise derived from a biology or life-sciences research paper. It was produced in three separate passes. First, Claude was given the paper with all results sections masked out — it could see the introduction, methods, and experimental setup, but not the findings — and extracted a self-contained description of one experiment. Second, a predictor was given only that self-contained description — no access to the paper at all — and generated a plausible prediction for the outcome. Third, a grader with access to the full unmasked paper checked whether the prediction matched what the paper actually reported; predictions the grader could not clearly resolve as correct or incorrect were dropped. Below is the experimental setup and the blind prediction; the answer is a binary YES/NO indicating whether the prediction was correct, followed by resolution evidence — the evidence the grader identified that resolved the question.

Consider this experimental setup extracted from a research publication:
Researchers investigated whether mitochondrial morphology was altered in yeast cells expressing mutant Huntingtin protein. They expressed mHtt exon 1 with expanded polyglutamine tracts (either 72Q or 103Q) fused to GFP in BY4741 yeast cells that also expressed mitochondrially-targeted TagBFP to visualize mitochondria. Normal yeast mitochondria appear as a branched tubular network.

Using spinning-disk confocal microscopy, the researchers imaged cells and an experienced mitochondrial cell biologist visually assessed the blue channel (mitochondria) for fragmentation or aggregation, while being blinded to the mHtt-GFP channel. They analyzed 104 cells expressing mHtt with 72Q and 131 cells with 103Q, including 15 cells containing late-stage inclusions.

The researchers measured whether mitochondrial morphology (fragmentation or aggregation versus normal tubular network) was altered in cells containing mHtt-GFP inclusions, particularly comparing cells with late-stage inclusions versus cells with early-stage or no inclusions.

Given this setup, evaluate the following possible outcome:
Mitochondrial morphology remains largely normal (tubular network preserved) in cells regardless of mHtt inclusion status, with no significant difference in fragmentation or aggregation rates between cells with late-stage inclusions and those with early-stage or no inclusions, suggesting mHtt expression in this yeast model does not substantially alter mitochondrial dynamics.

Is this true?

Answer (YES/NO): YES